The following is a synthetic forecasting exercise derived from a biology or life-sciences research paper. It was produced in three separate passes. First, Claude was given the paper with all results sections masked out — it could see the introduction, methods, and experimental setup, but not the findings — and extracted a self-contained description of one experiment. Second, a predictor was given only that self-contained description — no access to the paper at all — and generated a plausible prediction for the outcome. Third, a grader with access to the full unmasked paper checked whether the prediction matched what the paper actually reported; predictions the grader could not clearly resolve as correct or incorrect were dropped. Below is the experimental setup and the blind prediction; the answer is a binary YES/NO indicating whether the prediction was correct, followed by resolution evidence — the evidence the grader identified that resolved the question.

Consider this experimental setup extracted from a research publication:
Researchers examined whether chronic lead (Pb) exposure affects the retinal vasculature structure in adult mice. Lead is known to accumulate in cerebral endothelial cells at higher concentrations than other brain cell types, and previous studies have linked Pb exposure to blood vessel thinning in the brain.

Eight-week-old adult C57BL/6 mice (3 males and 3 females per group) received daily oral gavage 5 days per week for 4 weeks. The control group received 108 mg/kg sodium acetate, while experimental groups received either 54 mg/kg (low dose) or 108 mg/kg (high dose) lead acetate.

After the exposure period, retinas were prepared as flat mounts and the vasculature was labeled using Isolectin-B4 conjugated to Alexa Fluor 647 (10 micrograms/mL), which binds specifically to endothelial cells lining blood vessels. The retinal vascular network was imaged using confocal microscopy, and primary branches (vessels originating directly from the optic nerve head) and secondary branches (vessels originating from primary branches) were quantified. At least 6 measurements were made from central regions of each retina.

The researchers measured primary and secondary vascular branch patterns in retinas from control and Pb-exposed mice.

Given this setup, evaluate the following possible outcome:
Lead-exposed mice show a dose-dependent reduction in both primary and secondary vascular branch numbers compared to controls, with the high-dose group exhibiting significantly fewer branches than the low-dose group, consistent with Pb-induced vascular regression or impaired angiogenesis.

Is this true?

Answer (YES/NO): NO